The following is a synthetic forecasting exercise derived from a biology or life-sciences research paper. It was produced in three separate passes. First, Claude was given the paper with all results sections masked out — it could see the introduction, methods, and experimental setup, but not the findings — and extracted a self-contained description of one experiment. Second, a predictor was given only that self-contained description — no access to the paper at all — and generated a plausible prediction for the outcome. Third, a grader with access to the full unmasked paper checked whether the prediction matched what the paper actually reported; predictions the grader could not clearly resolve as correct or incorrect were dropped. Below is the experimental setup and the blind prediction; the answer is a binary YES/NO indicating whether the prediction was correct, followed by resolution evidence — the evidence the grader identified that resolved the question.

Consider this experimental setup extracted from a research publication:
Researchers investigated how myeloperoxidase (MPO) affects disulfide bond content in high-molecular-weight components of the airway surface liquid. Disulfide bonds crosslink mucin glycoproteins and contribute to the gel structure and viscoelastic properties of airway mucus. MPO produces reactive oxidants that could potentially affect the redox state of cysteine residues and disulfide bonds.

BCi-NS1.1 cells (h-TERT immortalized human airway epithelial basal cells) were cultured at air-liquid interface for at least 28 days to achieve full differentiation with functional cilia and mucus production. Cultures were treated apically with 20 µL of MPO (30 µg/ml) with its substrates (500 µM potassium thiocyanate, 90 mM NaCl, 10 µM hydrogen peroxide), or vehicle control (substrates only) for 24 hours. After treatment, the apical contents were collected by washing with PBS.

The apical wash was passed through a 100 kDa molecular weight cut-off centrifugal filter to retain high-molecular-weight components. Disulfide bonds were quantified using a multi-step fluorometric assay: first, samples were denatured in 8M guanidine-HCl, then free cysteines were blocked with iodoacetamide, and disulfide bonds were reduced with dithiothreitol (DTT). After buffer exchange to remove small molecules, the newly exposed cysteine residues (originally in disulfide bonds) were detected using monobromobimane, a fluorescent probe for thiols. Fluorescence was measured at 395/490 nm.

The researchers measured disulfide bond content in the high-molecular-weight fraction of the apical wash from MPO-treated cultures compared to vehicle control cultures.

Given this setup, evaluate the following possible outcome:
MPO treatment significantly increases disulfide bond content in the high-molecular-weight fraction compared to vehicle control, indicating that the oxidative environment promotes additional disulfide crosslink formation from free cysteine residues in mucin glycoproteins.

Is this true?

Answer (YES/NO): NO